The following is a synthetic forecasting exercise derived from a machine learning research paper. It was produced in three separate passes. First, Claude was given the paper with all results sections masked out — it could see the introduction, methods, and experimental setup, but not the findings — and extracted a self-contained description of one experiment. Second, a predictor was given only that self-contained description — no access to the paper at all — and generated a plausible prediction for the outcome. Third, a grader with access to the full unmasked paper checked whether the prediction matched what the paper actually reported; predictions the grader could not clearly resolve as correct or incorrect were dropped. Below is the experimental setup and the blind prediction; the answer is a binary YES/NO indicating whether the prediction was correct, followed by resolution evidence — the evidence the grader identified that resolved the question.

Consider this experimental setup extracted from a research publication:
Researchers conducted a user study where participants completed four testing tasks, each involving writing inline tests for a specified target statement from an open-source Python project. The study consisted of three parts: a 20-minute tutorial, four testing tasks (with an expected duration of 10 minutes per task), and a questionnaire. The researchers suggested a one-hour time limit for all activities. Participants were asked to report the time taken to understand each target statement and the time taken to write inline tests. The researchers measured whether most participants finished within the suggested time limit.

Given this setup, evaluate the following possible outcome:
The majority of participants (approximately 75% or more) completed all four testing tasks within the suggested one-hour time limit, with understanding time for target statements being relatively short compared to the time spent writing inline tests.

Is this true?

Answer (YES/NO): NO